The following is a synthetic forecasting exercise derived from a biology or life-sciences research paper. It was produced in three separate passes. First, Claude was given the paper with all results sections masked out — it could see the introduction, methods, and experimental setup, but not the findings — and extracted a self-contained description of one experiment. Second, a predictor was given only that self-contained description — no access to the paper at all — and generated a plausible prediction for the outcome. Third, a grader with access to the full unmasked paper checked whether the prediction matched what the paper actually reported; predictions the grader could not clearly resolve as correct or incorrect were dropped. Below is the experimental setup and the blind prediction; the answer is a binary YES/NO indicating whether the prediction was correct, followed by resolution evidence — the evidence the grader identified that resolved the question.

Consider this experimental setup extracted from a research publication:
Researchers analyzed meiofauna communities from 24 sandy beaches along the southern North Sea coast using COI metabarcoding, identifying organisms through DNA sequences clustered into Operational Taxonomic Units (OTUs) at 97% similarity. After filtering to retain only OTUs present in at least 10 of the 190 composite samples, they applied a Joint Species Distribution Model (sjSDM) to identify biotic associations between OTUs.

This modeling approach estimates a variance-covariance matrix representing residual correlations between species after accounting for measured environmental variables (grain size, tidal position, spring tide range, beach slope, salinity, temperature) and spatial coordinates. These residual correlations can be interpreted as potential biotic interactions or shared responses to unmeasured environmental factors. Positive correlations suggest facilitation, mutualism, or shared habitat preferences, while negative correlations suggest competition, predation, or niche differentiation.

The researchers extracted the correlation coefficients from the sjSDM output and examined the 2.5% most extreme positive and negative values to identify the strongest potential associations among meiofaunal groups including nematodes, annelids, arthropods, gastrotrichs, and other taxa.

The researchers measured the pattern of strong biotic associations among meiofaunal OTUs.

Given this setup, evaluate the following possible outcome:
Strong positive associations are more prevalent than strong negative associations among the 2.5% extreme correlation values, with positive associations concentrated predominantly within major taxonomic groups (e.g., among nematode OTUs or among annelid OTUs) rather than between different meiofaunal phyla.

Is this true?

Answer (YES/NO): NO